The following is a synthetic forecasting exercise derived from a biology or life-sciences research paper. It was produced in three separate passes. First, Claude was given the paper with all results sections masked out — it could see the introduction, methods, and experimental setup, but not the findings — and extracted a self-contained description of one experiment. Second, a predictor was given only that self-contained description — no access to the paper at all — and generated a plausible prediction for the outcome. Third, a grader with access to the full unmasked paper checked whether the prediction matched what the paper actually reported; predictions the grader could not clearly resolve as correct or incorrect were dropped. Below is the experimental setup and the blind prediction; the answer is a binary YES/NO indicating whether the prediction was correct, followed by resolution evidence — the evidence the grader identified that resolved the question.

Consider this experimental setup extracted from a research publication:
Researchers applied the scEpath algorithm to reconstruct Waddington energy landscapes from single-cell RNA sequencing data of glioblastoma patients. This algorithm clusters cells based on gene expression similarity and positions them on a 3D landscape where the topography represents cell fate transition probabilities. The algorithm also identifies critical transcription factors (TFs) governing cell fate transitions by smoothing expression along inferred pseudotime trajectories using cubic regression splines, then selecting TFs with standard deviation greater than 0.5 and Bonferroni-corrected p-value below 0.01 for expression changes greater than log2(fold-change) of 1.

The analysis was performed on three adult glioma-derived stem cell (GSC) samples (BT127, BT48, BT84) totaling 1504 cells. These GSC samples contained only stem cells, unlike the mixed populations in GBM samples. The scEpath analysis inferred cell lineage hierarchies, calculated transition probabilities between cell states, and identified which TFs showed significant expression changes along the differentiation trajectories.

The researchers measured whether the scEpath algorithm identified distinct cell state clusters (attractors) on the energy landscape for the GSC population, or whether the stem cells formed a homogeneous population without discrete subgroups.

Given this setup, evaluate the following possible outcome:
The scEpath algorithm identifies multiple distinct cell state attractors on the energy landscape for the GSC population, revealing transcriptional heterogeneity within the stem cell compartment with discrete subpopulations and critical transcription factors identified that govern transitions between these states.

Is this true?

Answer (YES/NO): YES